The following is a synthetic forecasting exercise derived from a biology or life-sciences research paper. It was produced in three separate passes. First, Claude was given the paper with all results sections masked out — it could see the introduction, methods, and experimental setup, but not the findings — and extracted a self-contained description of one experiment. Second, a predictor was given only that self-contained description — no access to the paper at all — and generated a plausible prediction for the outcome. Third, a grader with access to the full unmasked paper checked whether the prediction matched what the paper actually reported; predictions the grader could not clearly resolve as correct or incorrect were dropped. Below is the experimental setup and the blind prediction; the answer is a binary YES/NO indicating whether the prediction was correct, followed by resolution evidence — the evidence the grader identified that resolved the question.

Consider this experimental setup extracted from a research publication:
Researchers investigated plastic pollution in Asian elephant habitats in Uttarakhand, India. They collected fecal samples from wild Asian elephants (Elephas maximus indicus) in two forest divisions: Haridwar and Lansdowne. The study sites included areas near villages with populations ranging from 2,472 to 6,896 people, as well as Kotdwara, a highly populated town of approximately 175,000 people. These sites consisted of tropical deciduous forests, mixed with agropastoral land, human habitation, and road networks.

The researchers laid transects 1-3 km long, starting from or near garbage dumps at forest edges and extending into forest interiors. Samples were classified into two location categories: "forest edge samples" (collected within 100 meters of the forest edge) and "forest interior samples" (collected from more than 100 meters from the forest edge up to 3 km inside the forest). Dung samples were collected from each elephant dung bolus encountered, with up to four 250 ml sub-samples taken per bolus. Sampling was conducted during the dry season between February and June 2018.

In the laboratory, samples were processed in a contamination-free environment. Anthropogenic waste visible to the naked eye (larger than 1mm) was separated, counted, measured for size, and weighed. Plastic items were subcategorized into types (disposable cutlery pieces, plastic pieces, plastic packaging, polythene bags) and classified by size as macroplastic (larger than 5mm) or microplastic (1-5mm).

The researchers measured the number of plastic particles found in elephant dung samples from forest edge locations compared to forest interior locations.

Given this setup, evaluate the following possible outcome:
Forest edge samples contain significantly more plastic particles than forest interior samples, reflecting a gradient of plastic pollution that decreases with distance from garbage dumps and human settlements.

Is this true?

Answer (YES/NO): NO